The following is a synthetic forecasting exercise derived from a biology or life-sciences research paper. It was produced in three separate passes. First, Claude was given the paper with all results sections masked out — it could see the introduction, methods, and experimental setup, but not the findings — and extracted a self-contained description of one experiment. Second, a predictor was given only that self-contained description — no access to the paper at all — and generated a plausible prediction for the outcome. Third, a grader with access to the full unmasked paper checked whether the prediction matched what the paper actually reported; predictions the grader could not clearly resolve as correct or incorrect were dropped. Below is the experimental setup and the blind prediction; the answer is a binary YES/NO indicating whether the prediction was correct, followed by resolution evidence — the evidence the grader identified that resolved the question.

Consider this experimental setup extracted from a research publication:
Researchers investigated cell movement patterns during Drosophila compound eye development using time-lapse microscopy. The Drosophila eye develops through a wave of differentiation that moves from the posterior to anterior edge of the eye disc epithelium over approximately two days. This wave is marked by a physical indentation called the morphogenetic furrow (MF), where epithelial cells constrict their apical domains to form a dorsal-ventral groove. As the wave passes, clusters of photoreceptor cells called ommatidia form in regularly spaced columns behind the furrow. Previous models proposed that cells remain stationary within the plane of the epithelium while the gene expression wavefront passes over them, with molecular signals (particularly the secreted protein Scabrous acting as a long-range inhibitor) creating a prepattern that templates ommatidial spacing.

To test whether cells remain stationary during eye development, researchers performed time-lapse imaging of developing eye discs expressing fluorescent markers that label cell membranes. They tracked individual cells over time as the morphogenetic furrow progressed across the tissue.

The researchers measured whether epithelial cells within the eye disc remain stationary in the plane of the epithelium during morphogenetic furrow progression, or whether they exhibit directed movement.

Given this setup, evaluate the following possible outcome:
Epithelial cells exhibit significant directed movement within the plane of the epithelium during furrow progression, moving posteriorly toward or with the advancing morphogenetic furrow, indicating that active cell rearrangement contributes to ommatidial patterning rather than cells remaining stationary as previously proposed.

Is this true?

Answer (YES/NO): NO